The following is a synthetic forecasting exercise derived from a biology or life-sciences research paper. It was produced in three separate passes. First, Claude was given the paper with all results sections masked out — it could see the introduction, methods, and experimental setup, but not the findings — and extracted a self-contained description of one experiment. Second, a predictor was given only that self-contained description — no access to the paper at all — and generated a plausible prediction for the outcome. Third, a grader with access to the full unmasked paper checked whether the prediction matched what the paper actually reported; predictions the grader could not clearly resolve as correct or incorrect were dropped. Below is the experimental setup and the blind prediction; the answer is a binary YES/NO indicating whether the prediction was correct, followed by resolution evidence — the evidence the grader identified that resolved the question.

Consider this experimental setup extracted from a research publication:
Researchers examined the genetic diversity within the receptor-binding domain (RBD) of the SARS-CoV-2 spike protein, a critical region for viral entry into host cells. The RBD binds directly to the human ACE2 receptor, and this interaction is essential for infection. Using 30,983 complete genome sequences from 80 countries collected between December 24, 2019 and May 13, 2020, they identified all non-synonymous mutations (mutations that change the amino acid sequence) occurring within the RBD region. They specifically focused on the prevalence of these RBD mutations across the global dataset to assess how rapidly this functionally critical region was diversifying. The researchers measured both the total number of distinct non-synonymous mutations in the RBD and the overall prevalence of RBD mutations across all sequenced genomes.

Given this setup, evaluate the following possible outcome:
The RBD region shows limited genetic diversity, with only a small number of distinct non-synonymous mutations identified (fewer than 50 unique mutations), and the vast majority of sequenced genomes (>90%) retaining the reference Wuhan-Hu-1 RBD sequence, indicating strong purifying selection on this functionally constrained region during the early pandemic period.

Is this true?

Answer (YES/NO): YES